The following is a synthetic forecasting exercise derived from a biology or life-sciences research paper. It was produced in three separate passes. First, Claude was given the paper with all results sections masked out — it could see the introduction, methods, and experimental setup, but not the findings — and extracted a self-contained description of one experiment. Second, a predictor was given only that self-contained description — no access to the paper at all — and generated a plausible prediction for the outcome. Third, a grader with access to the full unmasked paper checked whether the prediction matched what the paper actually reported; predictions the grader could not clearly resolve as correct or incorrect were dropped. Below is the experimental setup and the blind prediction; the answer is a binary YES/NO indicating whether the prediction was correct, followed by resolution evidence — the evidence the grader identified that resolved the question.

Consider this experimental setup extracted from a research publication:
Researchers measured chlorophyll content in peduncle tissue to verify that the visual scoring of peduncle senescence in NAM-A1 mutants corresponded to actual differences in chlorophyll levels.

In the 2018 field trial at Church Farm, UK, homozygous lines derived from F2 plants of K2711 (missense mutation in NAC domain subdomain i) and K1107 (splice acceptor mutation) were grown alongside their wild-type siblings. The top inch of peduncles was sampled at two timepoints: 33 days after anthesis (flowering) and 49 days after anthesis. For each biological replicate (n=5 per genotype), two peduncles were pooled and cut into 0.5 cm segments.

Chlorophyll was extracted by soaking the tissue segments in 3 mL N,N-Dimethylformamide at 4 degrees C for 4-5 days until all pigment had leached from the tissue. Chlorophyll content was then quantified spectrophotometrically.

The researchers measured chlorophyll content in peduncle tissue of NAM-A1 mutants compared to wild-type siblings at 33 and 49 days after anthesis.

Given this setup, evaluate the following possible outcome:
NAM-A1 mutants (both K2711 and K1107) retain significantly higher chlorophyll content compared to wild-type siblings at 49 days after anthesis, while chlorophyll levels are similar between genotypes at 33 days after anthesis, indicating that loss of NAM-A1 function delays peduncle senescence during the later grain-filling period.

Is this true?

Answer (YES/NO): NO